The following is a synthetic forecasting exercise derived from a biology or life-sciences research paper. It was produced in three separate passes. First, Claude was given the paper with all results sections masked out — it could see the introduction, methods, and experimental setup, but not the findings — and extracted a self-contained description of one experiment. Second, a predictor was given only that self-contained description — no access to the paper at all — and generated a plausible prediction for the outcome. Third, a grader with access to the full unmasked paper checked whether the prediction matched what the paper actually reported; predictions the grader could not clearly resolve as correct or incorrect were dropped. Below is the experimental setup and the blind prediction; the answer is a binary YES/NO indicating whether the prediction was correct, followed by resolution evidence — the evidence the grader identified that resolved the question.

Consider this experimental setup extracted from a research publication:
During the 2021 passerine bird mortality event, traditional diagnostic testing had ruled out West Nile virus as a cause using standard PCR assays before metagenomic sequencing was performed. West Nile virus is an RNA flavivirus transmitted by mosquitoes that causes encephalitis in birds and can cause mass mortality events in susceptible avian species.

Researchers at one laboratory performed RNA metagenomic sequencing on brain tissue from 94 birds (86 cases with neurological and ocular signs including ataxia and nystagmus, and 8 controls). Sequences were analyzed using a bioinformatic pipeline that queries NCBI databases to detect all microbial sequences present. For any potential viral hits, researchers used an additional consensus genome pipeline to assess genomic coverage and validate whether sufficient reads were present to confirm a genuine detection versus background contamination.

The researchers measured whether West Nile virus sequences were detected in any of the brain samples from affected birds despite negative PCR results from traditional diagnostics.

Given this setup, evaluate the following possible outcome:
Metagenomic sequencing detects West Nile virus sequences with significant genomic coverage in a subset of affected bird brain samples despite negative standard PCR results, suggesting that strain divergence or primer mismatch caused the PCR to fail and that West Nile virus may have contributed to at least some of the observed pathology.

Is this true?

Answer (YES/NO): NO